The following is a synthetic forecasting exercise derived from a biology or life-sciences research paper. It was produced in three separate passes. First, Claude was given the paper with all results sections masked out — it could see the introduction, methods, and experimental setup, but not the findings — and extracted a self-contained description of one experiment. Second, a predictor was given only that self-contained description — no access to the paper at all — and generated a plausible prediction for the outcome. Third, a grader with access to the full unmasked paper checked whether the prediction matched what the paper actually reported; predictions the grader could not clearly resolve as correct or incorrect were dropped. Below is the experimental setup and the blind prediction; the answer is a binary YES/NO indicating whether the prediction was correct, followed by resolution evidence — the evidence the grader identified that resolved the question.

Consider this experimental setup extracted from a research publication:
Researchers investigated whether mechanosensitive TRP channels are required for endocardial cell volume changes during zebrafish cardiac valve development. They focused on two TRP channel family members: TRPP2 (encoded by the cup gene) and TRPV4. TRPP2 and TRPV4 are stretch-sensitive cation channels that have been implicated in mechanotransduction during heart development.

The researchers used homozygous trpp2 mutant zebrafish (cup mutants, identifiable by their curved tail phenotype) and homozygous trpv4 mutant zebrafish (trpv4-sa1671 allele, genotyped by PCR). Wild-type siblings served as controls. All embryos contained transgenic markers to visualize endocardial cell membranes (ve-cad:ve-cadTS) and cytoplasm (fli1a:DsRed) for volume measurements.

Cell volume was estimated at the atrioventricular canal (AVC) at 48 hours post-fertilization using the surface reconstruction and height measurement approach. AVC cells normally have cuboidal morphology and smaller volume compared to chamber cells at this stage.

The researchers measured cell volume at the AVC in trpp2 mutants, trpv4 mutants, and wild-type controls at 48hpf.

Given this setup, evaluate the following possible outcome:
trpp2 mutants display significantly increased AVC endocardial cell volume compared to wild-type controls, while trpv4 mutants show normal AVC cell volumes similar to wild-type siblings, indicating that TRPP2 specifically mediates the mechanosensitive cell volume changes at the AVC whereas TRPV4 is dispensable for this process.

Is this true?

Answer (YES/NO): NO